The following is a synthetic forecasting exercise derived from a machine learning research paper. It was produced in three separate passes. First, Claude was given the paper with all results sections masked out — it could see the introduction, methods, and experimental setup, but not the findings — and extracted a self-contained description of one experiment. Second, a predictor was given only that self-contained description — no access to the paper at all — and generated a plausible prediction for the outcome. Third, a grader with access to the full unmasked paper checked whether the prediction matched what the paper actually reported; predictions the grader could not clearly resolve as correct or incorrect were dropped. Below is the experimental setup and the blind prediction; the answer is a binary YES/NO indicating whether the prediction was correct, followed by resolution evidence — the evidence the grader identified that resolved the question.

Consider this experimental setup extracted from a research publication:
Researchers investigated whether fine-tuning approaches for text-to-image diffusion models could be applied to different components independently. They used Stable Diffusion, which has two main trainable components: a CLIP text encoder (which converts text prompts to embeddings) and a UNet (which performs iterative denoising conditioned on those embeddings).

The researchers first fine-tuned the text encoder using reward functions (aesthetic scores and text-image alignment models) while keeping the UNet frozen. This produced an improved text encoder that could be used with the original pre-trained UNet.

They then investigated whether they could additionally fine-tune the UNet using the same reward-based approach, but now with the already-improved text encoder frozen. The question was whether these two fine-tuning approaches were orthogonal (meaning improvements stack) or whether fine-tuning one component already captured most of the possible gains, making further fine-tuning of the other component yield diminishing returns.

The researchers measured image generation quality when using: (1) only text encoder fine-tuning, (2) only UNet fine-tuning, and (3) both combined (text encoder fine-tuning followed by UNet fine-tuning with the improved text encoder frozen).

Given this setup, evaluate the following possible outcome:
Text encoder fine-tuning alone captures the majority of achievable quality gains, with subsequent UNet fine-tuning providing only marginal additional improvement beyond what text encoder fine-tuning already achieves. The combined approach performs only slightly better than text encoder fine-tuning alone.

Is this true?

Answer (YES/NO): NO